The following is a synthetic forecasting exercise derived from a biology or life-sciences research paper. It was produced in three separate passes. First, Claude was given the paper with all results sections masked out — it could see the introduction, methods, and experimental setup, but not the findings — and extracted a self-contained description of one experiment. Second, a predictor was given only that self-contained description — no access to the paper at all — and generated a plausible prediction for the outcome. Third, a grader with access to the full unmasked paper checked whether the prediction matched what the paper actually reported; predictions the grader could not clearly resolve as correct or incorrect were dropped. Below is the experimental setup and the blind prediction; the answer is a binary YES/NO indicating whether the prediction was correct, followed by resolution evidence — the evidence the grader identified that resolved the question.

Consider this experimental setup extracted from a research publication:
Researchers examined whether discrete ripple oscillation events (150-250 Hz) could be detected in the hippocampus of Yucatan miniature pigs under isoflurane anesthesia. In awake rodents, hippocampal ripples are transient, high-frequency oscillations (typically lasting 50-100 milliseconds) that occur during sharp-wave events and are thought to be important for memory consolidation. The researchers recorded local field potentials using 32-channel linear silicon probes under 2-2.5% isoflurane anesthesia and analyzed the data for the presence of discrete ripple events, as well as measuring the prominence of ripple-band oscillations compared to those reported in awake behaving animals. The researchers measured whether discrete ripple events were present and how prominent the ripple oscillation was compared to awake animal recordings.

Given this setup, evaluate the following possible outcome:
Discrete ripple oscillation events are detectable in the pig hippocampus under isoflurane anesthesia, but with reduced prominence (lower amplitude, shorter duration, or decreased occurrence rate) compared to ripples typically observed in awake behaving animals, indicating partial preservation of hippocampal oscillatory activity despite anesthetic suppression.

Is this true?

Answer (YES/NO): NO